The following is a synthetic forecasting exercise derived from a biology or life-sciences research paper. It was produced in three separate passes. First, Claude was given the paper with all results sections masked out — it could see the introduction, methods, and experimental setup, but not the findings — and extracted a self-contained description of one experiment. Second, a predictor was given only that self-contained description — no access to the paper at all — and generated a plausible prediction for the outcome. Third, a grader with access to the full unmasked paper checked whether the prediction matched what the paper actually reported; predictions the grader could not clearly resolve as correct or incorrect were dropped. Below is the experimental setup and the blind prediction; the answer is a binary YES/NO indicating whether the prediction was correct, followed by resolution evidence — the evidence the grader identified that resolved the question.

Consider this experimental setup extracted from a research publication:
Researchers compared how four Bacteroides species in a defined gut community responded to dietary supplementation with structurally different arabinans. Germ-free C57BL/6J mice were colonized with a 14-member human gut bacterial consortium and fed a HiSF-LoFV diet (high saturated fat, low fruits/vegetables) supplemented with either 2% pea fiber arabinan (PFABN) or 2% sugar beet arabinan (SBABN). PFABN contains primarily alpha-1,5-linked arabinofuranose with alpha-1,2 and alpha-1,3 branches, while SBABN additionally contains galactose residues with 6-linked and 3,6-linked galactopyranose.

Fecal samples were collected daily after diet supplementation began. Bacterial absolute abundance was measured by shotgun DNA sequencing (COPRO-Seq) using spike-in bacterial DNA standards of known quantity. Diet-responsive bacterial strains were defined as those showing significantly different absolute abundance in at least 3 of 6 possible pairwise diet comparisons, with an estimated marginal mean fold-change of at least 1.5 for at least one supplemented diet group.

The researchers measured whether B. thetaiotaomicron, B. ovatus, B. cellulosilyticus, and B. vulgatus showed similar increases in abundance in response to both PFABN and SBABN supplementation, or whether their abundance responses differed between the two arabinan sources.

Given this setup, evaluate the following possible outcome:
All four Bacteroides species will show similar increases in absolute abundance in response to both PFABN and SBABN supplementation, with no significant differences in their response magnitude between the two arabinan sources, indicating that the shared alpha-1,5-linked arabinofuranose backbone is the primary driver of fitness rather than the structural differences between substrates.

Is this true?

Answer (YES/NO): NO